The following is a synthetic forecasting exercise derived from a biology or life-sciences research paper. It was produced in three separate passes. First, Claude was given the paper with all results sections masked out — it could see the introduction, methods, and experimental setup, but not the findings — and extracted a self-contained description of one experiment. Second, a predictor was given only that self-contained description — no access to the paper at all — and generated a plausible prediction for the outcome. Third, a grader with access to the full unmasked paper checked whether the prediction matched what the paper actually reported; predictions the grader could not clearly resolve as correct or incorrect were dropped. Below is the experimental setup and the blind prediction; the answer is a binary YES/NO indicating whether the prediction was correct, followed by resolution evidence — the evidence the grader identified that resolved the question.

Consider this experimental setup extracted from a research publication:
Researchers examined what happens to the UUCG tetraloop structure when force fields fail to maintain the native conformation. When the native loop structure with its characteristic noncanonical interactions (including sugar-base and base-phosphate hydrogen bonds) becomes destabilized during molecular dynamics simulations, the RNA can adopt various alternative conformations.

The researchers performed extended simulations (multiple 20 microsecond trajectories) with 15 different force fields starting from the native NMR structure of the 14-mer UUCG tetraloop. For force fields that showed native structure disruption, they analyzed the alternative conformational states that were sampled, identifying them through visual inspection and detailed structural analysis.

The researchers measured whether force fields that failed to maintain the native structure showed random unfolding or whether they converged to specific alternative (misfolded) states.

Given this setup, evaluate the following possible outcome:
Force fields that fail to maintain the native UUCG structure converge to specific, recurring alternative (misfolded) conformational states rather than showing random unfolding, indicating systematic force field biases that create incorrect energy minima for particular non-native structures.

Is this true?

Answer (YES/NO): YES